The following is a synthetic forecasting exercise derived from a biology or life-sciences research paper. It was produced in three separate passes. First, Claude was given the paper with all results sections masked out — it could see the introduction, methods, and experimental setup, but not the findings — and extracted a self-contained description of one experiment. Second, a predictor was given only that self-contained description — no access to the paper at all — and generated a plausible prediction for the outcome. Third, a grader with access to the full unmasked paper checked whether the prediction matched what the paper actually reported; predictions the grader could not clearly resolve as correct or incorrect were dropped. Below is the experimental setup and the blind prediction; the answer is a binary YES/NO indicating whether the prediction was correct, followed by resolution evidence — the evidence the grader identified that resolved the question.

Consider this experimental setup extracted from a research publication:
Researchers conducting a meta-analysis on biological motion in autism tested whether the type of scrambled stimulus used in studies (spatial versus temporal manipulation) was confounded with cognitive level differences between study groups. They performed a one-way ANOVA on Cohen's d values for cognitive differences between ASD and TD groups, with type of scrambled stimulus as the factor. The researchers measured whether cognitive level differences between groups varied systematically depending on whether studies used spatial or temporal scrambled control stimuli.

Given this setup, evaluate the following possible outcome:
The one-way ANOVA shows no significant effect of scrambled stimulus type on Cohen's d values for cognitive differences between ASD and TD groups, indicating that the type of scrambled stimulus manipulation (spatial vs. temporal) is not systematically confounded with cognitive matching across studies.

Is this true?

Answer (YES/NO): YES